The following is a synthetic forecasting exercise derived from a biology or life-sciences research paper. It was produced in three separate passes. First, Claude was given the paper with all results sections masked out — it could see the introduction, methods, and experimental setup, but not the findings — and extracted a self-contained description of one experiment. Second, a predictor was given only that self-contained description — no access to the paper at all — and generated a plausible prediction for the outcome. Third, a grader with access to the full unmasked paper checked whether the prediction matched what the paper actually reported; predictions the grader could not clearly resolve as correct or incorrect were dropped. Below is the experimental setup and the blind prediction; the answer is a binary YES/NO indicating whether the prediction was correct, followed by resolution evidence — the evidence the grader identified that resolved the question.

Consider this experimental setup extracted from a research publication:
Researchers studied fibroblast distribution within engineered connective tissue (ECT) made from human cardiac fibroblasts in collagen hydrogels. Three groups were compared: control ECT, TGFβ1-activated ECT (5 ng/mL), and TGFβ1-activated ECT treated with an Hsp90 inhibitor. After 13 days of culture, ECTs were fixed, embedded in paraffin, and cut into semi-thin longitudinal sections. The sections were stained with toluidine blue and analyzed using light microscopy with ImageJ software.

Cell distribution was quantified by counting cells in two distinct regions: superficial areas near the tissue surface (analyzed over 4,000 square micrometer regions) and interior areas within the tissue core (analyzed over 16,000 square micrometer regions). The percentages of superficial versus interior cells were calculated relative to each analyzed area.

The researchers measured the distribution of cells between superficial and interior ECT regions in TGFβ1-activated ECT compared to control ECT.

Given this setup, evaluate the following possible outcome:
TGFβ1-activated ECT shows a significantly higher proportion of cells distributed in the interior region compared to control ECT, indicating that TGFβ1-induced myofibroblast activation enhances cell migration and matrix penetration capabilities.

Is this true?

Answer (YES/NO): NO